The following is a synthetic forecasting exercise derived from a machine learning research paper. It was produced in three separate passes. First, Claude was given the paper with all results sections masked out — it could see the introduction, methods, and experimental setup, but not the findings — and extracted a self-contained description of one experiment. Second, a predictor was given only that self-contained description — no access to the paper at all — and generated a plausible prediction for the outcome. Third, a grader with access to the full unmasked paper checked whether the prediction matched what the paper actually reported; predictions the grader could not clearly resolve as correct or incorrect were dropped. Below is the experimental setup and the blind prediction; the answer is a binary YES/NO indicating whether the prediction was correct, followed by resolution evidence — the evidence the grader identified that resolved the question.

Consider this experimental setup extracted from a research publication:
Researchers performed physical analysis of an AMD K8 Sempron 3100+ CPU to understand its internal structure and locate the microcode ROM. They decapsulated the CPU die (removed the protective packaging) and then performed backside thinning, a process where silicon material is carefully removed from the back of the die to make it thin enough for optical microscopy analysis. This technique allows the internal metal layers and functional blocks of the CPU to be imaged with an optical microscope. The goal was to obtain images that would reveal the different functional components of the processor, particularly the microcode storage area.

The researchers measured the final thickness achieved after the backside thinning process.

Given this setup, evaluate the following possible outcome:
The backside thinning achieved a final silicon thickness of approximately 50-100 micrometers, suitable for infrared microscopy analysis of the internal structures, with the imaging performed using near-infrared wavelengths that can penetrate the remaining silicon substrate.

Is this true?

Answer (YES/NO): NO